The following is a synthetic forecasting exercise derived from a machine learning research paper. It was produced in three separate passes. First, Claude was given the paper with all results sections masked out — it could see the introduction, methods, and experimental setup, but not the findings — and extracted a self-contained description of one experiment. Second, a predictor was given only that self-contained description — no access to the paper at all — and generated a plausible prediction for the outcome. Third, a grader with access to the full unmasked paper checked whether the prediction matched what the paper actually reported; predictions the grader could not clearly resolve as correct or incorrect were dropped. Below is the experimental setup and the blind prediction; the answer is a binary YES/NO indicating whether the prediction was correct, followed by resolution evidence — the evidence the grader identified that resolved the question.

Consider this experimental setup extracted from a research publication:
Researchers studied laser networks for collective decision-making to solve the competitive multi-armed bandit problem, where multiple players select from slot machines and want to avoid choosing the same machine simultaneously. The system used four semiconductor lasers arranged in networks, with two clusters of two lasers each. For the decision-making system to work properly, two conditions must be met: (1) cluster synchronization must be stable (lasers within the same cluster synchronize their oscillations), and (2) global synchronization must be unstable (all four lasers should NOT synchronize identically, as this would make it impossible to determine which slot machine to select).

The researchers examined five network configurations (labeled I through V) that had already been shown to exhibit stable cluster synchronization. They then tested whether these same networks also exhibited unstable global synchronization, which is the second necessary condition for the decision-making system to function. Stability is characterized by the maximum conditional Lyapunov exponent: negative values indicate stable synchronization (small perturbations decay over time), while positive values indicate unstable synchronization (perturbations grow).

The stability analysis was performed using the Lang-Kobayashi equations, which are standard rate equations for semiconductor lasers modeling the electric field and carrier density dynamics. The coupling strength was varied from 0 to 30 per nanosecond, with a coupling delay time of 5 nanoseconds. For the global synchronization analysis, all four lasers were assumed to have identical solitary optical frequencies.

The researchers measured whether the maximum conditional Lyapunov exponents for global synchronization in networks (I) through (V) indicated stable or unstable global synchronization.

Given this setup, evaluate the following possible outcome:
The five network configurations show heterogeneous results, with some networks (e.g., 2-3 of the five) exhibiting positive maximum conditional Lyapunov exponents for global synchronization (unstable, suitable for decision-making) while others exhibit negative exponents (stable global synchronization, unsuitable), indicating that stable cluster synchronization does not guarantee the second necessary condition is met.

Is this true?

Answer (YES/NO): NO